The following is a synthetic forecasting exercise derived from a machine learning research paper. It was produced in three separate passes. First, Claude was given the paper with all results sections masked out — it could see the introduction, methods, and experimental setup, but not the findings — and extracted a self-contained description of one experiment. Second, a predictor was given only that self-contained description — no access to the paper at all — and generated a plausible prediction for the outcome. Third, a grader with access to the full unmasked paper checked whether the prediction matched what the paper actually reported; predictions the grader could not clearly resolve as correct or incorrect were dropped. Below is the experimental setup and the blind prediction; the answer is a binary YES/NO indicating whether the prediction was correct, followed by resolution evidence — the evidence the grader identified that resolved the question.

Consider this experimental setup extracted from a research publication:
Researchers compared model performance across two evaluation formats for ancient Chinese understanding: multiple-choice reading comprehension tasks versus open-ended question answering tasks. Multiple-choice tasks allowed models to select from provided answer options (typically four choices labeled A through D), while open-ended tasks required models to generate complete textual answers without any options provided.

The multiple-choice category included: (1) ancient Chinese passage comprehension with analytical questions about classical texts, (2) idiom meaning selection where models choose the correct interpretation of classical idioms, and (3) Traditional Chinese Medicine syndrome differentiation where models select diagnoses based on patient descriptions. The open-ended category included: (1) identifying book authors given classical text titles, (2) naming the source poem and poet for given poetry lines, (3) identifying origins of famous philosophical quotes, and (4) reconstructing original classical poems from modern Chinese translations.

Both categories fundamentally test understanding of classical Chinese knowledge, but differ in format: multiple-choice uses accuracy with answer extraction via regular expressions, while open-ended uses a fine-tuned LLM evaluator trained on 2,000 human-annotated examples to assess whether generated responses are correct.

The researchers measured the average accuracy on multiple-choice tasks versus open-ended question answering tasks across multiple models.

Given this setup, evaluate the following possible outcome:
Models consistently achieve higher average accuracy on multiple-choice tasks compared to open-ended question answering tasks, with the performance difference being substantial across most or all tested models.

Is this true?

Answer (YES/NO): YES